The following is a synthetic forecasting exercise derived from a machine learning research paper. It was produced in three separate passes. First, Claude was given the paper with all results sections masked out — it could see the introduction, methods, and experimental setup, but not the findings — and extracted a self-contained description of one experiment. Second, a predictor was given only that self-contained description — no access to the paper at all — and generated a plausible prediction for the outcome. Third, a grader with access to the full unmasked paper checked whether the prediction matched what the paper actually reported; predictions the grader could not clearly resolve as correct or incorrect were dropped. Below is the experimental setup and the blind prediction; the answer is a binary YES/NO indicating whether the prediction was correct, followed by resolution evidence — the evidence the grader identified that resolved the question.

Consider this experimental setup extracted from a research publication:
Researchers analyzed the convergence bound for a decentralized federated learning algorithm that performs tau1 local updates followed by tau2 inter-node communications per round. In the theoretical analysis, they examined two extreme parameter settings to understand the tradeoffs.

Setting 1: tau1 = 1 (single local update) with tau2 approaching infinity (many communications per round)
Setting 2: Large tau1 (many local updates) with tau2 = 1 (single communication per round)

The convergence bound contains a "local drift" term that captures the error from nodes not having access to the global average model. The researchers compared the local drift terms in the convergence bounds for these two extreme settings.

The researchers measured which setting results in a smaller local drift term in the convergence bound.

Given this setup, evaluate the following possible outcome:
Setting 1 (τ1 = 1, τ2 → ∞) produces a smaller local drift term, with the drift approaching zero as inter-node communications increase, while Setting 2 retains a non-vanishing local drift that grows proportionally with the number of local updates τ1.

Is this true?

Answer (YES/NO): YES